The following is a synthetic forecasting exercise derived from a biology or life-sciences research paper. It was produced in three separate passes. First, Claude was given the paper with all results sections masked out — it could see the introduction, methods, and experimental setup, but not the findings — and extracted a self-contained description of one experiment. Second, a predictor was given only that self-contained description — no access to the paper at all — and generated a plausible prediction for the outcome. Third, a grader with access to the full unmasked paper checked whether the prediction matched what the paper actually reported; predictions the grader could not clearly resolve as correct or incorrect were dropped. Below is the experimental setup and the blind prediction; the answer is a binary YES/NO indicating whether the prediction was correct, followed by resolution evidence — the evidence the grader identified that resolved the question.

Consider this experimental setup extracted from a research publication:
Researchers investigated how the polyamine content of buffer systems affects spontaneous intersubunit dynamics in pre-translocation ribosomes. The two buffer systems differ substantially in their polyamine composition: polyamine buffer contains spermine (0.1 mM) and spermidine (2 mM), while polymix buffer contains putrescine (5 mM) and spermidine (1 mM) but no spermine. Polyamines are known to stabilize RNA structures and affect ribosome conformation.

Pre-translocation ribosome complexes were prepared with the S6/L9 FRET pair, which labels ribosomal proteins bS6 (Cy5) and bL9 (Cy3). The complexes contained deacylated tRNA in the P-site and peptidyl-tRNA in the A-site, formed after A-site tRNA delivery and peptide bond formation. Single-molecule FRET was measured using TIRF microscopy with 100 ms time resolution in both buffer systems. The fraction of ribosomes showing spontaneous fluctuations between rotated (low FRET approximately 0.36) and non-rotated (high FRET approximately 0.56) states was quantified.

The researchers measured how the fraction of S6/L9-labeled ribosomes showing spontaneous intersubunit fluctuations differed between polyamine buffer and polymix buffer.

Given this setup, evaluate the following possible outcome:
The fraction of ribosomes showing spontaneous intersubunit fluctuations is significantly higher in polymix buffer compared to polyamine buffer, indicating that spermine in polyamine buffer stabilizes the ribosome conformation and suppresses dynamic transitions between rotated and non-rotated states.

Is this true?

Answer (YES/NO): NO